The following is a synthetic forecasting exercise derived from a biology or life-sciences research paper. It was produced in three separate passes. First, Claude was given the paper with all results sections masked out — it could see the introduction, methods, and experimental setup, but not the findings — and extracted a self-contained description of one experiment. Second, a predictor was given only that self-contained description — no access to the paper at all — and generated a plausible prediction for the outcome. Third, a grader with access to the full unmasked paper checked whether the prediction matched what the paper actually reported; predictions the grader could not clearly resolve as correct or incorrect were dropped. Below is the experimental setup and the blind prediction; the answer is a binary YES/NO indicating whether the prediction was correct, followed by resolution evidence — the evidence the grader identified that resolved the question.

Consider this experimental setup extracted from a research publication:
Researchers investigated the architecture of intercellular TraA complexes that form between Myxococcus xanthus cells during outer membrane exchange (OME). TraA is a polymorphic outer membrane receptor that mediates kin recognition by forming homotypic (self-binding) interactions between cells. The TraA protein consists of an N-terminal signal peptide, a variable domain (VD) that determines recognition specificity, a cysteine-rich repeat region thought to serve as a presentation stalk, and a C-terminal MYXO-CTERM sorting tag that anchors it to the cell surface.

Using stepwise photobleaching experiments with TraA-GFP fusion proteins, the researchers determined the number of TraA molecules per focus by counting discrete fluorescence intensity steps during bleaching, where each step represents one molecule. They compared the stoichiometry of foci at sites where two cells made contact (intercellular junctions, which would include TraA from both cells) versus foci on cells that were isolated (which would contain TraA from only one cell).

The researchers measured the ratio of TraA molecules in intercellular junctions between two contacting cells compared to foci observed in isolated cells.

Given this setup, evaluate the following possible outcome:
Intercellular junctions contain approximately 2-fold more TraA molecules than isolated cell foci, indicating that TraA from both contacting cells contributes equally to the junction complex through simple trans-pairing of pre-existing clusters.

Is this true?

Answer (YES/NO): YES